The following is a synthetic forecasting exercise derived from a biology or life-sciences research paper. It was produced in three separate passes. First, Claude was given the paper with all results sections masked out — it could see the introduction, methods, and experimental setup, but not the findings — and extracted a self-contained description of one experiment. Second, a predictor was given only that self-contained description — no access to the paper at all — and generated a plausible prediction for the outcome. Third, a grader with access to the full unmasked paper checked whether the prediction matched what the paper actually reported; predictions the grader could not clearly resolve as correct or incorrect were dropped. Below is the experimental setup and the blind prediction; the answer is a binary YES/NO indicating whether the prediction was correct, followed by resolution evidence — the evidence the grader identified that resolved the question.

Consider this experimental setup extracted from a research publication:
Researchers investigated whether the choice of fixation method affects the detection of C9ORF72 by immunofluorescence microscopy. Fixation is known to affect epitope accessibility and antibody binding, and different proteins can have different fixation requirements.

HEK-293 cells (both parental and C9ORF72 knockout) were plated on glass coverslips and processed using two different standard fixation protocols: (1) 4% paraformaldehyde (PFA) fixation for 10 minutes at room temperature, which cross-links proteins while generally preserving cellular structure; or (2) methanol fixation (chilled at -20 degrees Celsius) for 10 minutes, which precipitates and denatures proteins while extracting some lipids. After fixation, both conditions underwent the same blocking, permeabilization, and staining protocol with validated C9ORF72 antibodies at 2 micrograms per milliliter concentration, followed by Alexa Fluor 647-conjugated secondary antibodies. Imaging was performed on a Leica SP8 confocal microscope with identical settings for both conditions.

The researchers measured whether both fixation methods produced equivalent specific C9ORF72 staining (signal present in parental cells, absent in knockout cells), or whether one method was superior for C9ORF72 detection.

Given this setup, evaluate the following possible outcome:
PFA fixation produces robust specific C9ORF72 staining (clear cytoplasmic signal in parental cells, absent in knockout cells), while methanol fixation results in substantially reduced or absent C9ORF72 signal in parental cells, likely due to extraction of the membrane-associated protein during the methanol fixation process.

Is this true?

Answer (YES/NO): NO